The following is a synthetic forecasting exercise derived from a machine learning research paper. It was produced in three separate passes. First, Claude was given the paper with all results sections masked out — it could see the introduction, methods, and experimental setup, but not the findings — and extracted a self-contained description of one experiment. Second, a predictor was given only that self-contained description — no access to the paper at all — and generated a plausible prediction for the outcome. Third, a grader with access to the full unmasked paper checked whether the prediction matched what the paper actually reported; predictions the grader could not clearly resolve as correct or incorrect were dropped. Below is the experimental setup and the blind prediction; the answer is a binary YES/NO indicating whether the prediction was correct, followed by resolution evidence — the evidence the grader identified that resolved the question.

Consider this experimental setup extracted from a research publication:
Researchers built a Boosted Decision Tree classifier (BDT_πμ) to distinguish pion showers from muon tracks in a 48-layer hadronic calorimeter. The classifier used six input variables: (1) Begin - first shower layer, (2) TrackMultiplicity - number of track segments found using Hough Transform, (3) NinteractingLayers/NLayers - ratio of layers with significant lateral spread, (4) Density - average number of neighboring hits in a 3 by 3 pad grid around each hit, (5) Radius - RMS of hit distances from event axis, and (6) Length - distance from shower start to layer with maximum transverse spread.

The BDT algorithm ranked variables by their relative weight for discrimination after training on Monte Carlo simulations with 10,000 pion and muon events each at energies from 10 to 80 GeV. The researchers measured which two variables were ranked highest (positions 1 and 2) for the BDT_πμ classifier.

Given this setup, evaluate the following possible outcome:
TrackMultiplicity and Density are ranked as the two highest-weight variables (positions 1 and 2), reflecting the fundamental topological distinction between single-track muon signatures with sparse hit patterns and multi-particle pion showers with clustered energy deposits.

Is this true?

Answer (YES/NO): NO